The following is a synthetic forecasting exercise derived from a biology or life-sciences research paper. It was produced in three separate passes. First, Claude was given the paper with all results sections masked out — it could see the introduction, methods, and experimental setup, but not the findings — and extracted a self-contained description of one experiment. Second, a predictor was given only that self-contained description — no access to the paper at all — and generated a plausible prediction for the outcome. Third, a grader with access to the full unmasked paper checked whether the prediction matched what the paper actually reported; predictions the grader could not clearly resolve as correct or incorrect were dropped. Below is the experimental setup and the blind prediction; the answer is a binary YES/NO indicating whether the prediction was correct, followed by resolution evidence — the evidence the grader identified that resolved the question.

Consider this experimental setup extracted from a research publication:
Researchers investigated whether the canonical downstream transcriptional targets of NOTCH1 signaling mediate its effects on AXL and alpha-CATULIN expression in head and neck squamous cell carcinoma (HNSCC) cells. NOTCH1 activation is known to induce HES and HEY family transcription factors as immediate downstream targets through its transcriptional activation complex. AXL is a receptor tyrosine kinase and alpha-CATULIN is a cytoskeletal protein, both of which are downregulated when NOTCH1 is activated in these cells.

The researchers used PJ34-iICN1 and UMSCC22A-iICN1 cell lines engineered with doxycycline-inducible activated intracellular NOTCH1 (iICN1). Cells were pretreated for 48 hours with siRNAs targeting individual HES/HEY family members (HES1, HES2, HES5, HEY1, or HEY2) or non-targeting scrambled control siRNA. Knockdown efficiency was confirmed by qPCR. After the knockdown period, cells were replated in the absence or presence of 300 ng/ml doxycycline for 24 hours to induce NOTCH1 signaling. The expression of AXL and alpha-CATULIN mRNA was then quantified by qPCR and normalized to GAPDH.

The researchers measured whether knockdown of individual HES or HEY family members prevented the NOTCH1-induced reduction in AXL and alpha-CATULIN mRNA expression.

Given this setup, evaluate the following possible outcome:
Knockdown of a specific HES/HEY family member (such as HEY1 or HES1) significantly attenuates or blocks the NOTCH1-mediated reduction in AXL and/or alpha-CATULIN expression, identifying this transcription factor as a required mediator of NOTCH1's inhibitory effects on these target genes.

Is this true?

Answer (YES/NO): NO